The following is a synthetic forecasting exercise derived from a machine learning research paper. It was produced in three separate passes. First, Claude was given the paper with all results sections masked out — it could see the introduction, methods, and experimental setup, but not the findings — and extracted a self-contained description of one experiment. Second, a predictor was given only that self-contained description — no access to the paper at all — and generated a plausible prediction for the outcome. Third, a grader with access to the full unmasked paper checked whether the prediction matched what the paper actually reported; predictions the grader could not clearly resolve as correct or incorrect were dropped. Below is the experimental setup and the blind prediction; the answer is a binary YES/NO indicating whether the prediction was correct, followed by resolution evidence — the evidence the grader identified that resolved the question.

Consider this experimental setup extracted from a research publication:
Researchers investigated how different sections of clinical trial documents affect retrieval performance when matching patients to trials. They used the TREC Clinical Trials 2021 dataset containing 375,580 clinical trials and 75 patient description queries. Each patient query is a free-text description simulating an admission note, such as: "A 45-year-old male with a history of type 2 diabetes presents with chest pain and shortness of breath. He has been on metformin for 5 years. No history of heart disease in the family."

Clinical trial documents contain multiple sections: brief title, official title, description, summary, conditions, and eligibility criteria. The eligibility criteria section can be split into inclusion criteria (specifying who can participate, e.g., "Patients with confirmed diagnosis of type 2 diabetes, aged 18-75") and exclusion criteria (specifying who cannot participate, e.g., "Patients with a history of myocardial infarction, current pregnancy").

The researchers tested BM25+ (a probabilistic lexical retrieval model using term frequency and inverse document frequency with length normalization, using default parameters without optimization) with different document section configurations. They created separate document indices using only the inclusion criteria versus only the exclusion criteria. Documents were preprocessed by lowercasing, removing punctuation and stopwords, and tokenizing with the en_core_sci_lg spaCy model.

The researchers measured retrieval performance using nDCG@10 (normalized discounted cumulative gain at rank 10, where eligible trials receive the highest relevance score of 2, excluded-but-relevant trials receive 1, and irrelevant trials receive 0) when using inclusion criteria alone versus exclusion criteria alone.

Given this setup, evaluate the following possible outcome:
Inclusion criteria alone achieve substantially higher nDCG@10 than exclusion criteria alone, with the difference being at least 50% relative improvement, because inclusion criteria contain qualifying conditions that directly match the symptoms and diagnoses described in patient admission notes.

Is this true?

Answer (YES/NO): YES